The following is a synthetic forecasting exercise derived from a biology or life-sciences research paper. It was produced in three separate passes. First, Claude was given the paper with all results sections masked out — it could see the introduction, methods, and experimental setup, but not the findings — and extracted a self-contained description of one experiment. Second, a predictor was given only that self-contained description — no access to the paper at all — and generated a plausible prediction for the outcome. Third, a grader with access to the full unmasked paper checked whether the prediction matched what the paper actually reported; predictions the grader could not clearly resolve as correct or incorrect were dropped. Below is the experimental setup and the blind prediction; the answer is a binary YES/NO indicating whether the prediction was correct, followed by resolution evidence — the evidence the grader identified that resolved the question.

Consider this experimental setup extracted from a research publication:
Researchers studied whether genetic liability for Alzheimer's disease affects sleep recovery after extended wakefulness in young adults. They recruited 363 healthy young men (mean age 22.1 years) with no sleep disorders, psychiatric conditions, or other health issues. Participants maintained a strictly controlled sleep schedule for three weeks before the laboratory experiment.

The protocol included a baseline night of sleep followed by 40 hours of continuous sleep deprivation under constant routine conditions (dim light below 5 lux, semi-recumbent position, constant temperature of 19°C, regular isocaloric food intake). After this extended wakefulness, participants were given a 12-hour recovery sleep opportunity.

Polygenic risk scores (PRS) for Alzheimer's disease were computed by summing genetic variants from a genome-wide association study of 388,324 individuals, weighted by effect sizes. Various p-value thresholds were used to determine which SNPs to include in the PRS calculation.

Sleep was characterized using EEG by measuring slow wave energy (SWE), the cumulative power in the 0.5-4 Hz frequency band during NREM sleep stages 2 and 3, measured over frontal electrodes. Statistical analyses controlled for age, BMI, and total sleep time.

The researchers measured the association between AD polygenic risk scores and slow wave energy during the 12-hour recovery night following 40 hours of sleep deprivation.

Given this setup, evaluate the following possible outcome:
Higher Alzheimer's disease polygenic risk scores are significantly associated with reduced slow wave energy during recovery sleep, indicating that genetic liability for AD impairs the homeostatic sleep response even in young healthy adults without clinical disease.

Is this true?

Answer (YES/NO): NO